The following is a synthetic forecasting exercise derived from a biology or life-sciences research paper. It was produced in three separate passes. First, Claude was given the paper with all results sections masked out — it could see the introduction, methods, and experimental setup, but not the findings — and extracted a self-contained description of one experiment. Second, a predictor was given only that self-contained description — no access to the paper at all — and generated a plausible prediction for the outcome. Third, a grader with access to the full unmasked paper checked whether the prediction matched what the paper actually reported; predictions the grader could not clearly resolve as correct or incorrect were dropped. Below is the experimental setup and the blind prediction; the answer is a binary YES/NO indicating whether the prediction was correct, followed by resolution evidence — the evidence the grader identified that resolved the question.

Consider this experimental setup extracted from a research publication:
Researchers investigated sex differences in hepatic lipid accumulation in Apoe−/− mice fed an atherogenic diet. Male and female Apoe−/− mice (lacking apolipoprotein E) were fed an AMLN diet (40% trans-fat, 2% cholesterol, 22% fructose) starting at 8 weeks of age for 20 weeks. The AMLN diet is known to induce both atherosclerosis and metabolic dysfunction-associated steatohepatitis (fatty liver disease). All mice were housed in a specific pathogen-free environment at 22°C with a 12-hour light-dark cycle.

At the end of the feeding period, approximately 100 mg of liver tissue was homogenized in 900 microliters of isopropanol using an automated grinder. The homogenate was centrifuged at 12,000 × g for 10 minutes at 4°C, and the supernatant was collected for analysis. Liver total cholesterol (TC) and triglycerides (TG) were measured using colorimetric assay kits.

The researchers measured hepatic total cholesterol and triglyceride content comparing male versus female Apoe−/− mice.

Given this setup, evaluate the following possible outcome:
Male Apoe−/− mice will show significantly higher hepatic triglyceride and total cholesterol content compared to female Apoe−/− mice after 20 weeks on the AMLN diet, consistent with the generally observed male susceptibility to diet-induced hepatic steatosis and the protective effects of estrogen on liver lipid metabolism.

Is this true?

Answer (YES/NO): NO